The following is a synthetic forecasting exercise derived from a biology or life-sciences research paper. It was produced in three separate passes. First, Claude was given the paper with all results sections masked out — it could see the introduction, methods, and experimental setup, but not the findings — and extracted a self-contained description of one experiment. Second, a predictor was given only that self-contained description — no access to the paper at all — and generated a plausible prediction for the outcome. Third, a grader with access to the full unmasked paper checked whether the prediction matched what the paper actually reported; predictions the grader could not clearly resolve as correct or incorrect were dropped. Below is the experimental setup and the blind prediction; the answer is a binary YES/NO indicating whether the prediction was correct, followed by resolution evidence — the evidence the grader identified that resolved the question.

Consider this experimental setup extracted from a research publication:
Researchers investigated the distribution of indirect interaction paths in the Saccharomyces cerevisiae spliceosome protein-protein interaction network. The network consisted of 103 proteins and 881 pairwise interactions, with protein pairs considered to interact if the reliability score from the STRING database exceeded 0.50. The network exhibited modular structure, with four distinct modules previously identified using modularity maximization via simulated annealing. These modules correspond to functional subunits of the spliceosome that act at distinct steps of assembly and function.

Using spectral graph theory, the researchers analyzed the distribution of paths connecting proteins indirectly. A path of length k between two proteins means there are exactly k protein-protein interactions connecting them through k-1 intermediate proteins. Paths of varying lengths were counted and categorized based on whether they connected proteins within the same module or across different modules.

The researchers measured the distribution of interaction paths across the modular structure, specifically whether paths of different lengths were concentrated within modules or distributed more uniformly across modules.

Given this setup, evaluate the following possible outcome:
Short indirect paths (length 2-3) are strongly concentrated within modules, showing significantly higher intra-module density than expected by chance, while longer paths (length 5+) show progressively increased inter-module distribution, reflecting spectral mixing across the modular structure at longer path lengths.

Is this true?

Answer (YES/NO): YES